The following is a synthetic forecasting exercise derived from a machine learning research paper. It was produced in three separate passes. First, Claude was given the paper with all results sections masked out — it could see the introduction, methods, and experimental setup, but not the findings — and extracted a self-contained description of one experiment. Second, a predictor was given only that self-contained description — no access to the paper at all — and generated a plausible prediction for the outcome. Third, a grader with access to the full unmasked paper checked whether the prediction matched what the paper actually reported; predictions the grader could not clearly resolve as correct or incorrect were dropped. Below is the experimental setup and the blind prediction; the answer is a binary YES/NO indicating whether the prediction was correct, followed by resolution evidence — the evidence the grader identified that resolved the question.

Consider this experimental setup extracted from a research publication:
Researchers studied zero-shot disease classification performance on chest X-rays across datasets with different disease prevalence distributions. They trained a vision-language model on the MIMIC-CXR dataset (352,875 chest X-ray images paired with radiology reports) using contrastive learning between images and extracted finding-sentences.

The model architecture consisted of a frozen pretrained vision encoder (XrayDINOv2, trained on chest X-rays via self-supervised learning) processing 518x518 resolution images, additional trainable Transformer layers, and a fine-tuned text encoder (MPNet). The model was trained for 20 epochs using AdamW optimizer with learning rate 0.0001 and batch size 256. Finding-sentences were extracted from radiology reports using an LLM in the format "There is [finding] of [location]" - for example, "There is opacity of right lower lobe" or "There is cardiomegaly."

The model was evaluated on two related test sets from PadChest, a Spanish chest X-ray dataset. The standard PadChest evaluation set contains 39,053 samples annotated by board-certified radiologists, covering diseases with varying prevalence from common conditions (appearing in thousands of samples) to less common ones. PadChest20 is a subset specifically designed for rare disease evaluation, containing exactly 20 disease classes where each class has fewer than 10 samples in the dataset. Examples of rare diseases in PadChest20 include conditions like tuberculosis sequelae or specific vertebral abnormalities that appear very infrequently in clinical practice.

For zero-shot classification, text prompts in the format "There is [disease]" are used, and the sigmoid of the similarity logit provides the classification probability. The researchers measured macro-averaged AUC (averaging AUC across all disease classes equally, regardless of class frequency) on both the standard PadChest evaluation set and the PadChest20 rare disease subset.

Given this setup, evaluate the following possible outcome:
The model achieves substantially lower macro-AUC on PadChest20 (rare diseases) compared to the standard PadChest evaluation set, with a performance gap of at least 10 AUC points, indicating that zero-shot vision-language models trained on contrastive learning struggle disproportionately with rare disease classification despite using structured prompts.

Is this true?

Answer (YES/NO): NO